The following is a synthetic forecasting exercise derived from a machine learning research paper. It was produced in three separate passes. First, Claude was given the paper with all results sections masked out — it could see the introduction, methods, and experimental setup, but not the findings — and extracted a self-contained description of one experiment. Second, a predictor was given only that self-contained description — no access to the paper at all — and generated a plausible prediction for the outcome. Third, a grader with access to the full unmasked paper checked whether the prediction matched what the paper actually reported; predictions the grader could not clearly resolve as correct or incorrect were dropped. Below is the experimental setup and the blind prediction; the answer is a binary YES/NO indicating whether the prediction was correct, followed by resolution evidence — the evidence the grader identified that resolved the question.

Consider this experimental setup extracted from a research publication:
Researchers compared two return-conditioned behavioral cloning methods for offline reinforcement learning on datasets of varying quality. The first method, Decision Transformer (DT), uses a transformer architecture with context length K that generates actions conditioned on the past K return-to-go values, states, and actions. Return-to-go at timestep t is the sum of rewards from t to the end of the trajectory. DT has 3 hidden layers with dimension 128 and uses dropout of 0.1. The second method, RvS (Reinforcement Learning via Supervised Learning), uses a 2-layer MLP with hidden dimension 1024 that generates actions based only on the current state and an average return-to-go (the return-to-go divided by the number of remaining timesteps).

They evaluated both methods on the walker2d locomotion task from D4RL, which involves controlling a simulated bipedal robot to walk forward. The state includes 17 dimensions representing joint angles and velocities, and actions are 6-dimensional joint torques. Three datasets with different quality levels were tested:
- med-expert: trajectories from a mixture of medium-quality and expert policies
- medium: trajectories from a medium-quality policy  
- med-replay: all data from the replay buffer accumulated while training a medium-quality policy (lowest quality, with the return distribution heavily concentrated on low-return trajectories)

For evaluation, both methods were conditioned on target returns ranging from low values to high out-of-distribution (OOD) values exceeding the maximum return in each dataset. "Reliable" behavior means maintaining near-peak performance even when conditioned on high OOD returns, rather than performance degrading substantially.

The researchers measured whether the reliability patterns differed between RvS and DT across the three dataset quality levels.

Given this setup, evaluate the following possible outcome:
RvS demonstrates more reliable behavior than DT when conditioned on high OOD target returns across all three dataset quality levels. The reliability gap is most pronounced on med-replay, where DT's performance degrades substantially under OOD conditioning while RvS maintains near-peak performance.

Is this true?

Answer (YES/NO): NO